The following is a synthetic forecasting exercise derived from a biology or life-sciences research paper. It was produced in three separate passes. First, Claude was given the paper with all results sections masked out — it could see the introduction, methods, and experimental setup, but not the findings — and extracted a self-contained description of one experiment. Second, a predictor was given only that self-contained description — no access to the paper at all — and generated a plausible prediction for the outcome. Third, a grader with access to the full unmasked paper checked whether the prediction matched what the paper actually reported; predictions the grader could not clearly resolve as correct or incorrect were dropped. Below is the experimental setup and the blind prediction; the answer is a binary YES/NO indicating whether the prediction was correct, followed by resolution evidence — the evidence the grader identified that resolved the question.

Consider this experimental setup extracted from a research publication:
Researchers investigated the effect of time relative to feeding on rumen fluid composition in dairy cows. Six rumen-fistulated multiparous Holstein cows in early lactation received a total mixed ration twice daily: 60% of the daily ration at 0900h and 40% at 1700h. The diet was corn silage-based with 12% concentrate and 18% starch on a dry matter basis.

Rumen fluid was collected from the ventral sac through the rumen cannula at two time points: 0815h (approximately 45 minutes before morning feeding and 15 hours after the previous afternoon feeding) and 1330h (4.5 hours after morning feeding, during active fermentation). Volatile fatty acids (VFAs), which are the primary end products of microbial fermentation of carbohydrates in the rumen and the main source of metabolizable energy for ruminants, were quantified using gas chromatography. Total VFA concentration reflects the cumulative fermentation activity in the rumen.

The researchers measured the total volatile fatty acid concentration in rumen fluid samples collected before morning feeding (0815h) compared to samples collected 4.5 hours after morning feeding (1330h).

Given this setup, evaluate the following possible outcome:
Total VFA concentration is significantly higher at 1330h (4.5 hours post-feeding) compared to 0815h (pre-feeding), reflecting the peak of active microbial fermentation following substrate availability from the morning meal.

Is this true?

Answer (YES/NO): YES